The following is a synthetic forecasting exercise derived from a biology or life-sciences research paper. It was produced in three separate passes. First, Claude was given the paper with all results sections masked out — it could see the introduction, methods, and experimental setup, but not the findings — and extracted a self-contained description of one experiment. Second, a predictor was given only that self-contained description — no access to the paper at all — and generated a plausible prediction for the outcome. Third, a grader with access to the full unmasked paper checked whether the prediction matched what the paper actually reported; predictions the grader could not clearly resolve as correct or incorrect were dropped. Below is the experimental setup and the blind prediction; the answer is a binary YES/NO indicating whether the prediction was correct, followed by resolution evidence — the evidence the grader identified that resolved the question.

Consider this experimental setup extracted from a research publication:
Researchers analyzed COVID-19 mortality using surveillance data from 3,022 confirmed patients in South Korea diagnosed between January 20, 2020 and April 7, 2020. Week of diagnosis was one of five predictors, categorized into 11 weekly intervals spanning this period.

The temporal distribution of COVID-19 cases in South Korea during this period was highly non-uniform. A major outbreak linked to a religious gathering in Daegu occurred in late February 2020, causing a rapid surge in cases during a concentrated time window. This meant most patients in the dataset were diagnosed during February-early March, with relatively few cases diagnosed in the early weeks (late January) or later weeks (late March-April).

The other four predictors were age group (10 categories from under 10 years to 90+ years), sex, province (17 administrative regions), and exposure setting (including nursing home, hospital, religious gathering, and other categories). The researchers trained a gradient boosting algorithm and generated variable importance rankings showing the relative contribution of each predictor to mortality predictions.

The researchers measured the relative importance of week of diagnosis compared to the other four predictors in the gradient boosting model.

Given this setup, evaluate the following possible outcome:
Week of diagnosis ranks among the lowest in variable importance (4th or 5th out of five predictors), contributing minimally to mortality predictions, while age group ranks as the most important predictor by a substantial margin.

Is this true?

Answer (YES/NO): NO